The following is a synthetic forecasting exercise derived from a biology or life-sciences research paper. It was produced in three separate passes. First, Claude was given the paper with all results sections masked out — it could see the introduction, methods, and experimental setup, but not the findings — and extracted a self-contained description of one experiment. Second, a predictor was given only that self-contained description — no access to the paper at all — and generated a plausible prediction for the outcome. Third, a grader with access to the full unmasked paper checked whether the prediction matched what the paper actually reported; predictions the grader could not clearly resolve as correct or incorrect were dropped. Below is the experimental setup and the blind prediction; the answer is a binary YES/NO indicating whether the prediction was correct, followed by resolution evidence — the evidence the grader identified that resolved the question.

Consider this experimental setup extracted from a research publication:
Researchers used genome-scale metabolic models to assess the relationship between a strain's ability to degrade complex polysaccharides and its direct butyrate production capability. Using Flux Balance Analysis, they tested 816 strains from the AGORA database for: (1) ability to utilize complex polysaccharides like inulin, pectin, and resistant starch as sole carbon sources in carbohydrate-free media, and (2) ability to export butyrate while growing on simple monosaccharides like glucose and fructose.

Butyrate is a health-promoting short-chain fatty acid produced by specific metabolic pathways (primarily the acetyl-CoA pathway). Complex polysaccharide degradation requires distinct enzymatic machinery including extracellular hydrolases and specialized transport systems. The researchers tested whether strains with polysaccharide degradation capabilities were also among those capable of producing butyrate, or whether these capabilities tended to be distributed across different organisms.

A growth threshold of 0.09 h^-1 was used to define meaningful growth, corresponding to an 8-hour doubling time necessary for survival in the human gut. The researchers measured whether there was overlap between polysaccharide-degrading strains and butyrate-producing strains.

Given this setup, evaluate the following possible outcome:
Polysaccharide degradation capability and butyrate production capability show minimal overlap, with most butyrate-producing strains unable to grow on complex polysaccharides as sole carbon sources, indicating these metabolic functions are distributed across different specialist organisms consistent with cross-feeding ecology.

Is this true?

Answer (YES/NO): YES